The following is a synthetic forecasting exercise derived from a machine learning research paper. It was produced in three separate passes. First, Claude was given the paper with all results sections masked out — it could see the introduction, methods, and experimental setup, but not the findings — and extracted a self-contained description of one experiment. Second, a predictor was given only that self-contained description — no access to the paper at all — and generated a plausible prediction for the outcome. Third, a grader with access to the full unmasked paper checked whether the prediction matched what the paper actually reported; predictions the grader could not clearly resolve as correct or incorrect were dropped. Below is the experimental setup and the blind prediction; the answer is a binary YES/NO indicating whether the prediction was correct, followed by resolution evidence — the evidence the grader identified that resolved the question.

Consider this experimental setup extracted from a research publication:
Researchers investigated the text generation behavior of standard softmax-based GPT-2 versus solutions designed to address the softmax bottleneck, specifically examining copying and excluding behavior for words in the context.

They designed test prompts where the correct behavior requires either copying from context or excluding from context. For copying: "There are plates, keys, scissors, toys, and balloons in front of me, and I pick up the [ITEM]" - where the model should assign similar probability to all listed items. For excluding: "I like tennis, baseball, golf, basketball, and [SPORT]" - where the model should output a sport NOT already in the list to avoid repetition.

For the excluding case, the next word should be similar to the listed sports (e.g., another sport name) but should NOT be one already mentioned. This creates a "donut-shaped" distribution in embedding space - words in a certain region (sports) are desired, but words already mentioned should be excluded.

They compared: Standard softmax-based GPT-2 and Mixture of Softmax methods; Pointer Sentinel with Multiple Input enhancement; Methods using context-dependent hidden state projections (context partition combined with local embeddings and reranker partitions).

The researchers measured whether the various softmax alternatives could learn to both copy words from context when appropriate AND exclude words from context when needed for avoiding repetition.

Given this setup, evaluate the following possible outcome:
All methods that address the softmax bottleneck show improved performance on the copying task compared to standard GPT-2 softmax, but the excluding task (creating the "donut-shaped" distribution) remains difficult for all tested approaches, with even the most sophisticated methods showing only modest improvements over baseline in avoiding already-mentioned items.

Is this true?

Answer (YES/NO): NO